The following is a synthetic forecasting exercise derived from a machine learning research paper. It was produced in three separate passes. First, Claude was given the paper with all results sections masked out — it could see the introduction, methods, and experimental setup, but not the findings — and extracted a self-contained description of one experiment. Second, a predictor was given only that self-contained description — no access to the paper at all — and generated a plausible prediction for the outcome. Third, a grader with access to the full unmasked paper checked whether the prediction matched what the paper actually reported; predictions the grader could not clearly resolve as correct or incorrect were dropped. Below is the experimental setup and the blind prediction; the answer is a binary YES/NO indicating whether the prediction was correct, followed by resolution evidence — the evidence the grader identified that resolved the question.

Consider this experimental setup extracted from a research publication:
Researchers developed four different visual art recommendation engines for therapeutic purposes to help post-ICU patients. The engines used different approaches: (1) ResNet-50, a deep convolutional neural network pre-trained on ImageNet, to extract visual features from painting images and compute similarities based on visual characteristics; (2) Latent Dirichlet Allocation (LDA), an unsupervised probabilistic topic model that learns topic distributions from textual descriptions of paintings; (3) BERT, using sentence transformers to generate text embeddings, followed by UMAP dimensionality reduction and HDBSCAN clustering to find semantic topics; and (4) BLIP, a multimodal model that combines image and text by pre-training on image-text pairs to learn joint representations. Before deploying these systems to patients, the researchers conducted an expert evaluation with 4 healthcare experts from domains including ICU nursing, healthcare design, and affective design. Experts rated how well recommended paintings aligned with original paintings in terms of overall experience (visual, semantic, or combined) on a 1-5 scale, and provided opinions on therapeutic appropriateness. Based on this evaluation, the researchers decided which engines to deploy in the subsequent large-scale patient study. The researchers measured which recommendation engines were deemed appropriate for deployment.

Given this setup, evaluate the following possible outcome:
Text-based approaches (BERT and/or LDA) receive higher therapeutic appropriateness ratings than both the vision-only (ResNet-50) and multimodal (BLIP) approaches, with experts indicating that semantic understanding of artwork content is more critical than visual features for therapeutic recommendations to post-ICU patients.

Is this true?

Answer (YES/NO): NO